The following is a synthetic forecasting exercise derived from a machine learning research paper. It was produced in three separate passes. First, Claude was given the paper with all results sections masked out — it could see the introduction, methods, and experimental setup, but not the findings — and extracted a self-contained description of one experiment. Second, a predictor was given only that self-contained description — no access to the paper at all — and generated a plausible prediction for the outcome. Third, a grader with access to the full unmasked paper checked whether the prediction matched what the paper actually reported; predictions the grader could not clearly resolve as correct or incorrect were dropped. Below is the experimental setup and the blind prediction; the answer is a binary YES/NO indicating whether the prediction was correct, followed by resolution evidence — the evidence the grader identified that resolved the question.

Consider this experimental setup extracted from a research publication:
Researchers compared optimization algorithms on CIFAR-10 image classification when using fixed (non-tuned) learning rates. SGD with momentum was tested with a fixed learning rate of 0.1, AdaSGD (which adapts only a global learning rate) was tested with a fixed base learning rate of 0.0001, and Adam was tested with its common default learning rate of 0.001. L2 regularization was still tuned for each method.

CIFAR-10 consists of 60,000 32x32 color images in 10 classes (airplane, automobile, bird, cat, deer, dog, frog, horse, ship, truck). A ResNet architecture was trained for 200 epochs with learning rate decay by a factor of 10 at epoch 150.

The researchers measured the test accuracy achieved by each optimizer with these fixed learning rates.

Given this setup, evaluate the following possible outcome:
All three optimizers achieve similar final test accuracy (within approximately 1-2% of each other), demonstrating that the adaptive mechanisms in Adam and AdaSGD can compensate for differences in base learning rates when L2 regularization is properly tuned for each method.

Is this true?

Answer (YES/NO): YES